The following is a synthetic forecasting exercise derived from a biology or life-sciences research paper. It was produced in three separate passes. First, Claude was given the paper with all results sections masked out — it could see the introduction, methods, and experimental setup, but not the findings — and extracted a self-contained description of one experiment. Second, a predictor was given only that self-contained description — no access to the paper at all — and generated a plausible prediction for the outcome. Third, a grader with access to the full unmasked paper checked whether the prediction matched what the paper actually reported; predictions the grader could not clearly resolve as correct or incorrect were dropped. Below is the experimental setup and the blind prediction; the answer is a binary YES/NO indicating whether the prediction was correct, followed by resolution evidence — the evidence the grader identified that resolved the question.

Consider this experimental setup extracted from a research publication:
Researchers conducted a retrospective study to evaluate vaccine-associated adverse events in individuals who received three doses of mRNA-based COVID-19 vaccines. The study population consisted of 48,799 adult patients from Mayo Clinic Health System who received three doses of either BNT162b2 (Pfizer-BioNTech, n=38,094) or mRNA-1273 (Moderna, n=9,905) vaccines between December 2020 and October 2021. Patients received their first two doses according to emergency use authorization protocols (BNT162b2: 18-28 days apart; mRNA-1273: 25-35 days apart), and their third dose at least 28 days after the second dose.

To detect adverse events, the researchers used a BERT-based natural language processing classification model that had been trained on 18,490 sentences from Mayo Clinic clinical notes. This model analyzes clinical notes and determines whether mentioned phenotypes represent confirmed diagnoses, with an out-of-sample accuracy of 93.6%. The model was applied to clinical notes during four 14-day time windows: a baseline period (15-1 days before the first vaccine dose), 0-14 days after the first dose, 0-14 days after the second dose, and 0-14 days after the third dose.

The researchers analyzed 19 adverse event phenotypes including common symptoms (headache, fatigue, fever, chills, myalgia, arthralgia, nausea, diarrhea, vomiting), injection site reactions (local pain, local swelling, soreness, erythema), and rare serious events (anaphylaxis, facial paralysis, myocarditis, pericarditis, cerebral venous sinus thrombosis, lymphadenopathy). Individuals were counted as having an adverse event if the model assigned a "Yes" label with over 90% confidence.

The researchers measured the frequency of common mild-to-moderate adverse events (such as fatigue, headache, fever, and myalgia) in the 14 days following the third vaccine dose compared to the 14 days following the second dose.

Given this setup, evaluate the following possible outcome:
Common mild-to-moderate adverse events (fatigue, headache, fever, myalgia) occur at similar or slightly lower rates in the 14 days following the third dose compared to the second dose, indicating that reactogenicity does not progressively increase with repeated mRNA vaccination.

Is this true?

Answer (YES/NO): NO